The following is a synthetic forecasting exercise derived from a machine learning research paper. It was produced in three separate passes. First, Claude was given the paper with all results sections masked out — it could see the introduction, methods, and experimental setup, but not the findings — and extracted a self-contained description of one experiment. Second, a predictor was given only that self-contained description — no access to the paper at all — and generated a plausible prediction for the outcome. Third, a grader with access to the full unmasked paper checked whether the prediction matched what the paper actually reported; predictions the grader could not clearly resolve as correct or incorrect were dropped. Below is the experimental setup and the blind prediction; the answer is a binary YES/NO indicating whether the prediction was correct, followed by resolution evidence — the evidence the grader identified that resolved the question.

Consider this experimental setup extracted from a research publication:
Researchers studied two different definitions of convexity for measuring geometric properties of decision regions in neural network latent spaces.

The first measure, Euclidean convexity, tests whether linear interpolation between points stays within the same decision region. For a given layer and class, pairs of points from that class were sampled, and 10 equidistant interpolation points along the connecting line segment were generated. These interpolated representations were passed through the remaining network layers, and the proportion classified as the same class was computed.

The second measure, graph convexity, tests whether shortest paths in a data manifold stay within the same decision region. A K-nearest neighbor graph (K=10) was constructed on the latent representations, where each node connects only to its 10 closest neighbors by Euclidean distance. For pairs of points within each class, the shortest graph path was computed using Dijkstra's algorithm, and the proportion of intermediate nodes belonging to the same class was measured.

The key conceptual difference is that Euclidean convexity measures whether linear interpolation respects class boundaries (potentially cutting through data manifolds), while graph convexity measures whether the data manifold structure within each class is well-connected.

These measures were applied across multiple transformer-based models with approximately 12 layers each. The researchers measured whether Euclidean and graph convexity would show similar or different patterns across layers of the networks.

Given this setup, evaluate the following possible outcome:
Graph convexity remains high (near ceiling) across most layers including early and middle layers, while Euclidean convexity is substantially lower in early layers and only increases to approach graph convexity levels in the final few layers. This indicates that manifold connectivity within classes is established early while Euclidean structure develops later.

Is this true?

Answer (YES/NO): NO